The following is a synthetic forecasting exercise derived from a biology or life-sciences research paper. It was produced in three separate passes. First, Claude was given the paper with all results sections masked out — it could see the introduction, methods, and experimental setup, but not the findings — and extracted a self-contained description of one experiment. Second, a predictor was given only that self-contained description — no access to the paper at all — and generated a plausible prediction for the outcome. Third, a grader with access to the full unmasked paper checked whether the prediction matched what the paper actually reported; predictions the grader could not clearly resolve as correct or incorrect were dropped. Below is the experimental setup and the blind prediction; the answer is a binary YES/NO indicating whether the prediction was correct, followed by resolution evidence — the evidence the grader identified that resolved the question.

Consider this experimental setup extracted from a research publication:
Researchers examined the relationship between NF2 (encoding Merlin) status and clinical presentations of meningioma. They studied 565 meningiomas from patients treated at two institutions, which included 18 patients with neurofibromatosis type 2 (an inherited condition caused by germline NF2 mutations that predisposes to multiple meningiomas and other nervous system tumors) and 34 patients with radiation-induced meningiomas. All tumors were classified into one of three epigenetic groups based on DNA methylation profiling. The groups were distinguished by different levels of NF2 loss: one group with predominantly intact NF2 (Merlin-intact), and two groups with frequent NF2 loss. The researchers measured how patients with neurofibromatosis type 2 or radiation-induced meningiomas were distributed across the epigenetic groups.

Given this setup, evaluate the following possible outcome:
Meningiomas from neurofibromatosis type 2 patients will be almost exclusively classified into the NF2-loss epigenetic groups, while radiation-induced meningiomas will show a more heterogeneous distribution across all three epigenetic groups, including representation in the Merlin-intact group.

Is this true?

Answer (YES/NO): NO